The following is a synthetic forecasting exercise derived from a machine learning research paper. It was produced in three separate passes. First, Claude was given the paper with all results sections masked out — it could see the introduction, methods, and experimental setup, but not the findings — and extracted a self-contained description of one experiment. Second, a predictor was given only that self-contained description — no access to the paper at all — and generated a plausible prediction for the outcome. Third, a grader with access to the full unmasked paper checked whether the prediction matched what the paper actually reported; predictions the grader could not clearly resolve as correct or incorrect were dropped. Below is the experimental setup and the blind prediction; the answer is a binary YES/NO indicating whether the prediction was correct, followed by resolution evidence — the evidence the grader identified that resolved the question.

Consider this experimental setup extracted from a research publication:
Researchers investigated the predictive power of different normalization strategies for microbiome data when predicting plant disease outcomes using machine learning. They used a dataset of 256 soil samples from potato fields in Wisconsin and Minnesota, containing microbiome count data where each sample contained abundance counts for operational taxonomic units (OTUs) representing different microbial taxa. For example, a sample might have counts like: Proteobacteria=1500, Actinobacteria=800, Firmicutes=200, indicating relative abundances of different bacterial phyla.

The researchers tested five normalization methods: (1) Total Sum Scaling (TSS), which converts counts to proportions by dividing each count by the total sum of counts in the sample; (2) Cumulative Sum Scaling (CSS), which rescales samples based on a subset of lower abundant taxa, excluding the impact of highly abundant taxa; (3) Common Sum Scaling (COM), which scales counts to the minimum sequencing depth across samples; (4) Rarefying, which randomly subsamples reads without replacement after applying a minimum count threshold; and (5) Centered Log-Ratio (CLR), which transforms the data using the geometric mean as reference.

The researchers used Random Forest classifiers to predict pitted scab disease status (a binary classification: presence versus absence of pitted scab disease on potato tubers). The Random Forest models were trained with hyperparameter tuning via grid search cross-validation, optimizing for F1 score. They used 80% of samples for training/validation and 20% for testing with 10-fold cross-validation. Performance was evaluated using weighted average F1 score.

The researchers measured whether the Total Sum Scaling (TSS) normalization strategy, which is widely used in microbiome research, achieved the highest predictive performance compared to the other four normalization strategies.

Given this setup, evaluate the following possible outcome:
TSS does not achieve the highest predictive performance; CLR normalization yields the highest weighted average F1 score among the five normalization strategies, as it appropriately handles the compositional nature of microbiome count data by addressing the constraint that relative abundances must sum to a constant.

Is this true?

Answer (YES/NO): NO